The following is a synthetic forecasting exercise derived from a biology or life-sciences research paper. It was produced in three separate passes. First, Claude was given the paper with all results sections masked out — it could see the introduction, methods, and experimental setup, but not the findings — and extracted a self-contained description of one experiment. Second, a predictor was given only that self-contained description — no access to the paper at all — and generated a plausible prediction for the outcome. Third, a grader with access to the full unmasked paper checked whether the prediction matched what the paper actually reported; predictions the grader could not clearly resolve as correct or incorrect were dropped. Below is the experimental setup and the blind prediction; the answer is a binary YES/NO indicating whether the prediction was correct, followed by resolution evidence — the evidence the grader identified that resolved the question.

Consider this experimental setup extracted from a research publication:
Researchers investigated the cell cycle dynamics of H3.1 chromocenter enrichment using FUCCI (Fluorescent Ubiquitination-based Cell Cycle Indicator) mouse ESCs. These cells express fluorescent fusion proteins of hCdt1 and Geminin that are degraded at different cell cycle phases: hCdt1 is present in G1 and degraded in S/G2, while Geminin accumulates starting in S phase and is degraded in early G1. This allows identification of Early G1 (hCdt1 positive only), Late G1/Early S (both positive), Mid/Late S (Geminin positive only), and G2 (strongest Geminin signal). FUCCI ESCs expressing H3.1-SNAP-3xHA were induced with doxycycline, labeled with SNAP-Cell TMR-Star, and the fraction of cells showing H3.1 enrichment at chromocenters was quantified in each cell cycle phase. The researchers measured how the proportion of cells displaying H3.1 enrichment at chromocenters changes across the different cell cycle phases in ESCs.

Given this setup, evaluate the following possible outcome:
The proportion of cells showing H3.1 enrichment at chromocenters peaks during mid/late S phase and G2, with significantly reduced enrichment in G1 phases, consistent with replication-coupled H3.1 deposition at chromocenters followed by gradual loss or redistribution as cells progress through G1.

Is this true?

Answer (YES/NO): YES